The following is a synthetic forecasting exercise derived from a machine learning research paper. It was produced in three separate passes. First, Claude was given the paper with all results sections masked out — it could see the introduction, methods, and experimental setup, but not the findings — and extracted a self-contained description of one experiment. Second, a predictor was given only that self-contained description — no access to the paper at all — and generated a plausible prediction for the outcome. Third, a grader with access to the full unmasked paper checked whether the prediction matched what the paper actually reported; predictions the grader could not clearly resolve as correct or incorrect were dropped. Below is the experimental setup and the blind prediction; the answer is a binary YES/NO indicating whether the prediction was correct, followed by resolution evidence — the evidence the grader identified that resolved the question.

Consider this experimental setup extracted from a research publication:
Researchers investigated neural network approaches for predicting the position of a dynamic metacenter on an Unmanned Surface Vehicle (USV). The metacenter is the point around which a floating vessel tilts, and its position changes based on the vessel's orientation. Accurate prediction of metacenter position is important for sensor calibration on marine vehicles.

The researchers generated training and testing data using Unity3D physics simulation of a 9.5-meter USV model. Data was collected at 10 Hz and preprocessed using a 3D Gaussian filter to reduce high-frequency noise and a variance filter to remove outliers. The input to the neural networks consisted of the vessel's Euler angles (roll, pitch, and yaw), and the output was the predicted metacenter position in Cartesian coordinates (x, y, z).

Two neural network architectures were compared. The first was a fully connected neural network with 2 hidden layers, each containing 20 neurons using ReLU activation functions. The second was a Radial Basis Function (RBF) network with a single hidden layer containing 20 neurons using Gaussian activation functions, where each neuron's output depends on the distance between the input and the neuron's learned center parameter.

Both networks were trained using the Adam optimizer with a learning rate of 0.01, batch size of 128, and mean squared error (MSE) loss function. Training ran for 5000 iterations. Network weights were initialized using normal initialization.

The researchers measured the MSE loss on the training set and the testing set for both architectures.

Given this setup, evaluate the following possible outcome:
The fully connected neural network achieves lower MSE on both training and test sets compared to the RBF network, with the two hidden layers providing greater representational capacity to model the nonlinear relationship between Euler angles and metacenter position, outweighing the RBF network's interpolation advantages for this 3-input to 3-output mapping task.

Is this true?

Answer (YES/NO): NO